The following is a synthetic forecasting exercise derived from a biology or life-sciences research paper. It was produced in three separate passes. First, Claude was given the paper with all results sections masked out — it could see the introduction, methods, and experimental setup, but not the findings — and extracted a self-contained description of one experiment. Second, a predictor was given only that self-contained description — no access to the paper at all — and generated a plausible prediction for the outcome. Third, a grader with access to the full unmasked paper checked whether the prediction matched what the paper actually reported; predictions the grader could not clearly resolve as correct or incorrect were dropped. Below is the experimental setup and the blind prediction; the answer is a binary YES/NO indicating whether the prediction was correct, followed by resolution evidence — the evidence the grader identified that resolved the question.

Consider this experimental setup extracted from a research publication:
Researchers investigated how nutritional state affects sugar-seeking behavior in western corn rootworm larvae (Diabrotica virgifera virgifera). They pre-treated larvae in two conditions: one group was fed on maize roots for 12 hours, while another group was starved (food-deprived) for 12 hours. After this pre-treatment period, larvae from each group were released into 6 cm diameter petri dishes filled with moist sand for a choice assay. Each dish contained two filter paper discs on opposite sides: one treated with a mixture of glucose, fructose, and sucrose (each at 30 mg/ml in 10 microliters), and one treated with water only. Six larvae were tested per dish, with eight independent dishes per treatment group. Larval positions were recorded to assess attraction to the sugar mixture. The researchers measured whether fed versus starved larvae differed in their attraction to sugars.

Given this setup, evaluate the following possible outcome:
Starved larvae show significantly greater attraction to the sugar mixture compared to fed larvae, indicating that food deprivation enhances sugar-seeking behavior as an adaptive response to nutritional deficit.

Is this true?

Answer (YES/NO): NO